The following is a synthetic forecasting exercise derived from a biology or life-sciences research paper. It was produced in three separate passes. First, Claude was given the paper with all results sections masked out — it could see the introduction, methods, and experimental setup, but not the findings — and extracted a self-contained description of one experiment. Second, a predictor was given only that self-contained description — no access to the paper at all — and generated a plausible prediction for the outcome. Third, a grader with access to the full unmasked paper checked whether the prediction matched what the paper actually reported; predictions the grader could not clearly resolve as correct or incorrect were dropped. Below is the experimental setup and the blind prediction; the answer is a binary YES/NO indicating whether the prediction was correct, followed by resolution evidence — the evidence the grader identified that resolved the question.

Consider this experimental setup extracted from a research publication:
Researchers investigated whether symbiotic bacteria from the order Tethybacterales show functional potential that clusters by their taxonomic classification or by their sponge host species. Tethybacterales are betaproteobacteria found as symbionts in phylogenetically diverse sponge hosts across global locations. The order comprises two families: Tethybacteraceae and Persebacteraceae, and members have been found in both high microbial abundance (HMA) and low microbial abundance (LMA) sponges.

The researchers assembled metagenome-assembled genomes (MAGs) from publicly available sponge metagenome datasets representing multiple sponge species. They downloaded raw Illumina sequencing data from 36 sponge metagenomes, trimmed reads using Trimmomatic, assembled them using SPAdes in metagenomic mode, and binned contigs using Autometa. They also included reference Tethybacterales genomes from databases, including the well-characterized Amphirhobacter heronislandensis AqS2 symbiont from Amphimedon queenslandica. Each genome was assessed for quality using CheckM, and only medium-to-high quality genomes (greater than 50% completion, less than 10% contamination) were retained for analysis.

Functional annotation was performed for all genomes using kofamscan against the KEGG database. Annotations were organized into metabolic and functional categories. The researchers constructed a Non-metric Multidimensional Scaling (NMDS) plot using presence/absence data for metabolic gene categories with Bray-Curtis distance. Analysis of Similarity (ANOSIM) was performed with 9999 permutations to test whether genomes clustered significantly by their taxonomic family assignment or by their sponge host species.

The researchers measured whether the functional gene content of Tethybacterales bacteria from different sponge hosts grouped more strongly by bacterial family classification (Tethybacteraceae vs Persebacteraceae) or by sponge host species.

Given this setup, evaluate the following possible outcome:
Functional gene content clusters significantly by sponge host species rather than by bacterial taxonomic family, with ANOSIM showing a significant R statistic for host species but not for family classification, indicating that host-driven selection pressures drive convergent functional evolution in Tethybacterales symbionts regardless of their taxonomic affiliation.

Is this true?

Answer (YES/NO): NO